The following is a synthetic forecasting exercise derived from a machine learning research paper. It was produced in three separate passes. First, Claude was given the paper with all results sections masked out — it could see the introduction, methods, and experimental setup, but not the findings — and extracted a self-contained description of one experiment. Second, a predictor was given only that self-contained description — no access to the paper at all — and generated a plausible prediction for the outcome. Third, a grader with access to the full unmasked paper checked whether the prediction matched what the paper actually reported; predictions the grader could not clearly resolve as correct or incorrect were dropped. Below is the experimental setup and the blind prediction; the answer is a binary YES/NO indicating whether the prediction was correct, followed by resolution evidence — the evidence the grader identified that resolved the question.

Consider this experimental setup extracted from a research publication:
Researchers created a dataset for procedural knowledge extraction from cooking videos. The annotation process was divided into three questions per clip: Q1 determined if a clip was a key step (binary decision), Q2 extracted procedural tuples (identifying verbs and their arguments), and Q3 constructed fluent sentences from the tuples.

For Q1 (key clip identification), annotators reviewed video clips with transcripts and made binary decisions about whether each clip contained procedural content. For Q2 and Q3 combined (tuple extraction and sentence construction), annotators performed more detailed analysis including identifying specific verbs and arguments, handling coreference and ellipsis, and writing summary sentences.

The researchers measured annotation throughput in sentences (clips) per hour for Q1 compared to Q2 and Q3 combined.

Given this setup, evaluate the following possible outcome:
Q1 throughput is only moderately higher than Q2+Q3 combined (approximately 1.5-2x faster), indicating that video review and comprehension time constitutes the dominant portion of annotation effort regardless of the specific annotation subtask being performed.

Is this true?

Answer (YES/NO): NO